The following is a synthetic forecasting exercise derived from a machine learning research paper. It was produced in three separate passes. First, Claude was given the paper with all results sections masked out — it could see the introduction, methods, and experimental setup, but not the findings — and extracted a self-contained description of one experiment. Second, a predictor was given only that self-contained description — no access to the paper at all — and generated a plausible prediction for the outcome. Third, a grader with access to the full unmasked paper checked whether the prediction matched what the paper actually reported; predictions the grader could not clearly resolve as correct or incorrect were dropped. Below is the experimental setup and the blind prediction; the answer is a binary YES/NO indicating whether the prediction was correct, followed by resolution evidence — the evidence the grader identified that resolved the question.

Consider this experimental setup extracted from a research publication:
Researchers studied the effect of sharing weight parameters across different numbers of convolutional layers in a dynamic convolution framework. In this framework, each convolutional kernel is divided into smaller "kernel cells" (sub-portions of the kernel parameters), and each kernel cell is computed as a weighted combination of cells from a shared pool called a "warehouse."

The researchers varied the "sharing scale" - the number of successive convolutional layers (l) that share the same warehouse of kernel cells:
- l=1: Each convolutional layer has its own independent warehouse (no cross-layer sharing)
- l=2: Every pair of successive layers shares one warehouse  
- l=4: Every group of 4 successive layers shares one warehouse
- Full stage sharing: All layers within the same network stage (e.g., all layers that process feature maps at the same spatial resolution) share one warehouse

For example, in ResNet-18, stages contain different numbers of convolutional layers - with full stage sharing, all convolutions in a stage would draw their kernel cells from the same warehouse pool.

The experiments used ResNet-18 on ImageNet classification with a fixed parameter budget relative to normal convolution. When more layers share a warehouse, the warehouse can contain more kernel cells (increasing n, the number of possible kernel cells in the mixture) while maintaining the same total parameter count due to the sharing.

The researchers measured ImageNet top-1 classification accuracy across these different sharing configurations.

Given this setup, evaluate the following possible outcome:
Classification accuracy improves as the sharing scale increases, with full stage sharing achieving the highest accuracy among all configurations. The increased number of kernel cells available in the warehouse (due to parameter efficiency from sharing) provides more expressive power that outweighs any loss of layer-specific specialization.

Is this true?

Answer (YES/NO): YES